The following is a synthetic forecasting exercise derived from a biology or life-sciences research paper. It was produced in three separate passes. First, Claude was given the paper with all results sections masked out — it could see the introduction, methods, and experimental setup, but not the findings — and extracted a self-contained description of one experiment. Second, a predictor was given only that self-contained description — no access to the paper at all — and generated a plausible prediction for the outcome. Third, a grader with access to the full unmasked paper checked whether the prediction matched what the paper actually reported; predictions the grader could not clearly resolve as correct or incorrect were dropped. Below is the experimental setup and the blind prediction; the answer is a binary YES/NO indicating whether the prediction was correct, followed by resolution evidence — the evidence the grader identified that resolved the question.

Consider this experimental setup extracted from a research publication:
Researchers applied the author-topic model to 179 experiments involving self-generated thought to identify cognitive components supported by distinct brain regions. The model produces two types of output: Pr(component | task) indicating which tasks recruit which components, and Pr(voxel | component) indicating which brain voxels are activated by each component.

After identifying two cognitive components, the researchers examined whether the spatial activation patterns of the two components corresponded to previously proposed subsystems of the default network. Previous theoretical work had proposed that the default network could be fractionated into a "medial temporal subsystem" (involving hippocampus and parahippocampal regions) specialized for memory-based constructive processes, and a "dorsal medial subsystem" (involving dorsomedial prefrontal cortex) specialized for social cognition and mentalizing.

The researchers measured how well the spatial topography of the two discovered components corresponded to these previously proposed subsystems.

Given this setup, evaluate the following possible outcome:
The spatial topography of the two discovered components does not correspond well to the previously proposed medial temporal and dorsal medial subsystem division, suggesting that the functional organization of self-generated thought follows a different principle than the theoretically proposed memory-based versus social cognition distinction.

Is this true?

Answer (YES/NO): NO